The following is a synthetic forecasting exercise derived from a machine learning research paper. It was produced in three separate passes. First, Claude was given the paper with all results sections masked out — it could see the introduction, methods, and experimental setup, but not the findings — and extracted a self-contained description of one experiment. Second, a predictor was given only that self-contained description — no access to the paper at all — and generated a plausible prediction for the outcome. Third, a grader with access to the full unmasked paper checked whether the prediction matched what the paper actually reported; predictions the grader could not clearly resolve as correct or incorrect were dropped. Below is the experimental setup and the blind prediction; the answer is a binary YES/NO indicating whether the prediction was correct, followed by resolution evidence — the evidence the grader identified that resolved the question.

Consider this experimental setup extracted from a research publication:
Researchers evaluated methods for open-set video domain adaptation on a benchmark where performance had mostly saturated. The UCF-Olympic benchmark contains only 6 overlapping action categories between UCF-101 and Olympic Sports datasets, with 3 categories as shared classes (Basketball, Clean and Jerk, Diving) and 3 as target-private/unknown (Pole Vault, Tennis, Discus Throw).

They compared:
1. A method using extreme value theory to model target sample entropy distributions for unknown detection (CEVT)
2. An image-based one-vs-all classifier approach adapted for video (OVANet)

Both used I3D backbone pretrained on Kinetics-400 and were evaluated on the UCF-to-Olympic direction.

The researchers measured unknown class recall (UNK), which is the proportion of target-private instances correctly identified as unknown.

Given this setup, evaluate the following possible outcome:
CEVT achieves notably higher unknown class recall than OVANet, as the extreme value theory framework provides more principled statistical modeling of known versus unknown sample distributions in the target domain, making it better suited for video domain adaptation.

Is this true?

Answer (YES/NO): YES